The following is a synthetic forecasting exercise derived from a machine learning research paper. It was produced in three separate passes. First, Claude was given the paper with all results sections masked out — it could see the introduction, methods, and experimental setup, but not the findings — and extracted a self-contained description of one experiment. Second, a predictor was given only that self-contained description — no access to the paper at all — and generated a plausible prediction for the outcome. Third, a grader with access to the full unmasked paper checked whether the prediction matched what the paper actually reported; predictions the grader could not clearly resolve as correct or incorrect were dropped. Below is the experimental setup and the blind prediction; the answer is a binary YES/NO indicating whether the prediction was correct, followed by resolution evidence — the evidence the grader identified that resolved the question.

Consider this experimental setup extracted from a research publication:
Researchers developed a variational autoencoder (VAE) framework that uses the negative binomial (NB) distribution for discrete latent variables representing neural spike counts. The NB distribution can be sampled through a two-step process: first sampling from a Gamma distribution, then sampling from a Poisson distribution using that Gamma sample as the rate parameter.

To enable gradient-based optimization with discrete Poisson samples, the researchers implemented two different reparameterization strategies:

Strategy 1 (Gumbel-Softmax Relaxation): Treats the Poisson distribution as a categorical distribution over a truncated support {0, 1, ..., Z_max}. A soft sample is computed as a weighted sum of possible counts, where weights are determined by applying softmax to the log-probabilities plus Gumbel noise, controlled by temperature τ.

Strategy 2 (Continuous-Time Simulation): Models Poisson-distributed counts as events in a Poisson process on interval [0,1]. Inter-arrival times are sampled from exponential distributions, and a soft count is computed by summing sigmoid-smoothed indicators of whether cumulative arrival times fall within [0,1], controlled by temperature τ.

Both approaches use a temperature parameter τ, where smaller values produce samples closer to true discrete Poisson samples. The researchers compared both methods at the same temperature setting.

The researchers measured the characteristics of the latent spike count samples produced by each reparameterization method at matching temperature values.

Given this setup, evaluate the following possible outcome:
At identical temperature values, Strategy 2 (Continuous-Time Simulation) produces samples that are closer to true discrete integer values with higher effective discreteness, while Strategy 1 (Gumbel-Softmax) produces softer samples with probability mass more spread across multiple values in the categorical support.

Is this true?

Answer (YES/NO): NO